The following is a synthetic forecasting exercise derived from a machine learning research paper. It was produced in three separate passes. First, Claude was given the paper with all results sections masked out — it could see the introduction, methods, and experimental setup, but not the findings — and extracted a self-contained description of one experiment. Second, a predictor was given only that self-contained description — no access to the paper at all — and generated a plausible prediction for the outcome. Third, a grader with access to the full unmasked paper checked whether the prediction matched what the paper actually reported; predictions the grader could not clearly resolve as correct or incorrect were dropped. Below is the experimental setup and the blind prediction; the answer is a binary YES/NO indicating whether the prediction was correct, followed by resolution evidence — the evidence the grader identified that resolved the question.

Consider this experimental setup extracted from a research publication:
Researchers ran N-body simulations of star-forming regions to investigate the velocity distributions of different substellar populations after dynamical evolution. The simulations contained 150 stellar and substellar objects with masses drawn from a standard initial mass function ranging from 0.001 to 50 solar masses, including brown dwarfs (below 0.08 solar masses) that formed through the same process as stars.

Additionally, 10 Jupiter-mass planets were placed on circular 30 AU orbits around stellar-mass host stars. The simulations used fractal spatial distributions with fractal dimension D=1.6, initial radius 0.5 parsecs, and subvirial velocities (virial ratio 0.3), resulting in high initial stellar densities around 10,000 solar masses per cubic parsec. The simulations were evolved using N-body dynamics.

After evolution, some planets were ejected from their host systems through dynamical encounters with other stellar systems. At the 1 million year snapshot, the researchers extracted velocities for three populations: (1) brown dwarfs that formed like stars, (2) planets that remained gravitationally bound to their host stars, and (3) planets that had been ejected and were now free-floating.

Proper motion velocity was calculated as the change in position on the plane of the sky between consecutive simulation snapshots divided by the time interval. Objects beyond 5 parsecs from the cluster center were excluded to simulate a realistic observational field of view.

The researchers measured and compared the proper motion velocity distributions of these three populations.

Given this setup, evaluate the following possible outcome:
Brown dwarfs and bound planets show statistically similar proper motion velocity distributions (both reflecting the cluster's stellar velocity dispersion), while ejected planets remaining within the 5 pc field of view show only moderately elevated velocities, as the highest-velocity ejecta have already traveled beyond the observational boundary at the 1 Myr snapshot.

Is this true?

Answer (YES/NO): NO